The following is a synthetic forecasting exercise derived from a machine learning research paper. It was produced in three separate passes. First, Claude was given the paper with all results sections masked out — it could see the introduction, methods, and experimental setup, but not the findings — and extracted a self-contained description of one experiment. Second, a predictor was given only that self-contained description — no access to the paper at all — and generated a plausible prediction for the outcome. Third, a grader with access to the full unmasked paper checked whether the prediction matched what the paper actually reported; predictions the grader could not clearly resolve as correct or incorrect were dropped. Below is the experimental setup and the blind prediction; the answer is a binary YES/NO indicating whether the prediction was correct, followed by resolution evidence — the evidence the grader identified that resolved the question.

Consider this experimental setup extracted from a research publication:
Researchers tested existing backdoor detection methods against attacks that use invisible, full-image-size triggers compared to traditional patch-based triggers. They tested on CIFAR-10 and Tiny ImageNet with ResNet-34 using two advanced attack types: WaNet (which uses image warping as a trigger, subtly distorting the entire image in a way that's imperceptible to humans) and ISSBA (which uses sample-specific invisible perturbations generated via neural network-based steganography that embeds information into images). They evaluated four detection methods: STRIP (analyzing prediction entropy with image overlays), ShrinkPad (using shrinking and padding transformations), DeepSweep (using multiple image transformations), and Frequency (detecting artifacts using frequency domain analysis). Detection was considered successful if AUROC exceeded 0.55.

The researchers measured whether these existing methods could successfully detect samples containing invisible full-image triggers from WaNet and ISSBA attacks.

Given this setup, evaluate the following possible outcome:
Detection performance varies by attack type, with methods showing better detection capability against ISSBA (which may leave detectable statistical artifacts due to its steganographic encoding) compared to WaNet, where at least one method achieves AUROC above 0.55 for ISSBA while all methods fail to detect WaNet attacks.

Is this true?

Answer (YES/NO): YES